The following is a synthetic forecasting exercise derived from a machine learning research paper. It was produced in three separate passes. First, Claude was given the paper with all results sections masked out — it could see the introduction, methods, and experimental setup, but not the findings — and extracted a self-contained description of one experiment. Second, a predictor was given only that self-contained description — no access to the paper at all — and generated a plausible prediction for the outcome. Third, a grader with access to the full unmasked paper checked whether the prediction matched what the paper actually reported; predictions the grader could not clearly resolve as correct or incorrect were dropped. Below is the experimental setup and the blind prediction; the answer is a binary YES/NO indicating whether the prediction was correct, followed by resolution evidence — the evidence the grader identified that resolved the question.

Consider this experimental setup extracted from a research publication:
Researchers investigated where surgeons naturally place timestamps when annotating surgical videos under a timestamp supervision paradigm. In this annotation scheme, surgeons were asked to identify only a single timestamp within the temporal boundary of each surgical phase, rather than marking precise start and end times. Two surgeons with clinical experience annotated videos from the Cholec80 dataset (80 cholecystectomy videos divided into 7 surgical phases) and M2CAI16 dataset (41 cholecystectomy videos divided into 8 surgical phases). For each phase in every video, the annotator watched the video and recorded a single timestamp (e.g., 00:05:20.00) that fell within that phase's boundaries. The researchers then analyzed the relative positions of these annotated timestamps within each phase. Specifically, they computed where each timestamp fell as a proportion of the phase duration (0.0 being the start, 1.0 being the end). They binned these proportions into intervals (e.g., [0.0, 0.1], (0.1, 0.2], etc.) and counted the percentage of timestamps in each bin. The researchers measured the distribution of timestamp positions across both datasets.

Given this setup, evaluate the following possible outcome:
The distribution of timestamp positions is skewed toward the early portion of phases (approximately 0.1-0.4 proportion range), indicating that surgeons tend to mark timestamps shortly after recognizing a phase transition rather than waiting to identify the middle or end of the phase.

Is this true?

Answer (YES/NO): NO